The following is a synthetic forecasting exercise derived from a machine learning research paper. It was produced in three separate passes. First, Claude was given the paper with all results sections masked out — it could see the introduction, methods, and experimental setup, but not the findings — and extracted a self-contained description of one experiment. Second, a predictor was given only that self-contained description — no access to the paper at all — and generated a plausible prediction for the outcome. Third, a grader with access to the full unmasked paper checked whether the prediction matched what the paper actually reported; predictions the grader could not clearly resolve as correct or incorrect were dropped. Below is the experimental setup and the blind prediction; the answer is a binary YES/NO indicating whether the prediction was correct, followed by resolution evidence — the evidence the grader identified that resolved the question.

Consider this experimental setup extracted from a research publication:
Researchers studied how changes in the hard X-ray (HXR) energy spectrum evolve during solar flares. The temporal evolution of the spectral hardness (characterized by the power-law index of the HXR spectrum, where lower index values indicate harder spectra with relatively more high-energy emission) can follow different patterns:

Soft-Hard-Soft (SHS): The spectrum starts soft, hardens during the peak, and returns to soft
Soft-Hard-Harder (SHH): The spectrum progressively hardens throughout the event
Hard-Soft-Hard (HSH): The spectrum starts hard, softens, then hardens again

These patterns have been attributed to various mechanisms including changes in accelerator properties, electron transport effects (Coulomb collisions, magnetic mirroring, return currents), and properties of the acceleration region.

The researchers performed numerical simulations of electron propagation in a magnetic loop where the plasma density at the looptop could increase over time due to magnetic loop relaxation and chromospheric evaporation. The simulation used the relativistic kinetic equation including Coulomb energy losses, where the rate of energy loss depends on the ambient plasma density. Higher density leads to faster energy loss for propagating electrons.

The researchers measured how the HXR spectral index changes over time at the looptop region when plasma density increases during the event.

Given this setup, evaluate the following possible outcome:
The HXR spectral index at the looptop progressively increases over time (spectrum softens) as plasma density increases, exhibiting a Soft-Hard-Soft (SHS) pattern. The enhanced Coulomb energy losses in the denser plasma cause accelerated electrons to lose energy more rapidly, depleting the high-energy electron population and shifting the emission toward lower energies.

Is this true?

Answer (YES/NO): NO